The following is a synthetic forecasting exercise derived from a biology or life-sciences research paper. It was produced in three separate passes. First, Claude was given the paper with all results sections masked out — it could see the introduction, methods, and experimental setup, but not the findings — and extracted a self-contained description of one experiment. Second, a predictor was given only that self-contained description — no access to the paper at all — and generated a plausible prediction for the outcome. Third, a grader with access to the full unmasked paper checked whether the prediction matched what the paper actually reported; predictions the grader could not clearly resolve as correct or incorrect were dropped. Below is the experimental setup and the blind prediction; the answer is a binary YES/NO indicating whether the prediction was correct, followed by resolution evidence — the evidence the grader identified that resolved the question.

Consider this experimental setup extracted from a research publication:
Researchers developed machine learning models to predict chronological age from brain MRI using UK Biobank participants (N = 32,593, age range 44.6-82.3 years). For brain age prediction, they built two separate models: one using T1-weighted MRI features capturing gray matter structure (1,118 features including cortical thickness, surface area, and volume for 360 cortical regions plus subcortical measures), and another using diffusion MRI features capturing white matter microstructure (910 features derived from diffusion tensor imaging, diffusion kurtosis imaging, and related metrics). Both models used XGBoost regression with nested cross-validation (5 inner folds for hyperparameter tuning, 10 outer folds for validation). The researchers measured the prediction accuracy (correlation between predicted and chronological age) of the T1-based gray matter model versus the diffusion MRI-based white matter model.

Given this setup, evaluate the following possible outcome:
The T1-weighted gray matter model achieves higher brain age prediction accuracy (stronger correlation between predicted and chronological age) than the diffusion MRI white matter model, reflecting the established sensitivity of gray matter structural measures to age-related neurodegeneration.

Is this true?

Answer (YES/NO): NO